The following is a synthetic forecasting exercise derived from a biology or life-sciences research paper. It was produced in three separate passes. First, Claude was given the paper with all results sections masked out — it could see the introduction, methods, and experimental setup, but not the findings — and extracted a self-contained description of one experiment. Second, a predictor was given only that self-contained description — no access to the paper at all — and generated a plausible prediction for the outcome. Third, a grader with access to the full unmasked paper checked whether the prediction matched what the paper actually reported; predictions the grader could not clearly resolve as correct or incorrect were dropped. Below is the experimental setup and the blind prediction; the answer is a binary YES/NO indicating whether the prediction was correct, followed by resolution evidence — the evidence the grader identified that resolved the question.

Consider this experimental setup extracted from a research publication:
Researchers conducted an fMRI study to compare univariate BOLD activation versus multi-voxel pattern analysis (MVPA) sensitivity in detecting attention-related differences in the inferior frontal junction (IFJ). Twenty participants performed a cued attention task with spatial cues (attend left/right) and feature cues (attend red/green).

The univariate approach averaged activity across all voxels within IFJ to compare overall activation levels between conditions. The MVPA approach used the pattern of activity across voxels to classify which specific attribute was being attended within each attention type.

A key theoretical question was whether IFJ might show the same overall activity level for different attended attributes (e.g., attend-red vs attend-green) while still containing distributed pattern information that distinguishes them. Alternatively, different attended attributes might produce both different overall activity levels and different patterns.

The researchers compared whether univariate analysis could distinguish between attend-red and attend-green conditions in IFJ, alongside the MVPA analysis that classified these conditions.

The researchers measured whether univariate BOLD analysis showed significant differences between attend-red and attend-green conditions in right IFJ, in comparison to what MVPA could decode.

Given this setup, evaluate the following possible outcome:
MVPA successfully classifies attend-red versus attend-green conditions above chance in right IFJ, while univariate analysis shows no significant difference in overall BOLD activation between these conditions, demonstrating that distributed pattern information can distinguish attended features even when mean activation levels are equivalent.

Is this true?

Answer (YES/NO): YES